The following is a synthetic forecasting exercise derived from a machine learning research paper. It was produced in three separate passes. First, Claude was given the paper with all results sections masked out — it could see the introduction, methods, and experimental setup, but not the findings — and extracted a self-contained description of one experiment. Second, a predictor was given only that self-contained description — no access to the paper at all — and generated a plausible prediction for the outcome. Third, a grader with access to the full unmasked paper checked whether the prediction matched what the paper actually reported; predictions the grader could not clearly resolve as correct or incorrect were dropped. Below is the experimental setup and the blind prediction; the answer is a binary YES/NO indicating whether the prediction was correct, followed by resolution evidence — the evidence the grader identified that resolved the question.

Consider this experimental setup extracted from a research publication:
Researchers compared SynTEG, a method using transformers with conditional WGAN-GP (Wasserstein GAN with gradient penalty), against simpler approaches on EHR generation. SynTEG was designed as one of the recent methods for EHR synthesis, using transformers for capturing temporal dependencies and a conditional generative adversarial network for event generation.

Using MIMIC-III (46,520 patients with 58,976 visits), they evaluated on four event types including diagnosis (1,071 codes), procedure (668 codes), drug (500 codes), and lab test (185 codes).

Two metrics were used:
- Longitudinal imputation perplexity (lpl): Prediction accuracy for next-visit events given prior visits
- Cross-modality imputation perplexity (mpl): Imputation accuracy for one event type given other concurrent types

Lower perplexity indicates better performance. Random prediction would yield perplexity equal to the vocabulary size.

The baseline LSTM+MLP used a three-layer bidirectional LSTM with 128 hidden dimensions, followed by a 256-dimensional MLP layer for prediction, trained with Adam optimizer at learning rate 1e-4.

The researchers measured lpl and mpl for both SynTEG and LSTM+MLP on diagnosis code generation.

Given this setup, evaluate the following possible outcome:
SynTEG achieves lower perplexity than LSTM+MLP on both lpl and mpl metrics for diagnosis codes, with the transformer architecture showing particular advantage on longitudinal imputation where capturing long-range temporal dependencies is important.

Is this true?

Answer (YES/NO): NO